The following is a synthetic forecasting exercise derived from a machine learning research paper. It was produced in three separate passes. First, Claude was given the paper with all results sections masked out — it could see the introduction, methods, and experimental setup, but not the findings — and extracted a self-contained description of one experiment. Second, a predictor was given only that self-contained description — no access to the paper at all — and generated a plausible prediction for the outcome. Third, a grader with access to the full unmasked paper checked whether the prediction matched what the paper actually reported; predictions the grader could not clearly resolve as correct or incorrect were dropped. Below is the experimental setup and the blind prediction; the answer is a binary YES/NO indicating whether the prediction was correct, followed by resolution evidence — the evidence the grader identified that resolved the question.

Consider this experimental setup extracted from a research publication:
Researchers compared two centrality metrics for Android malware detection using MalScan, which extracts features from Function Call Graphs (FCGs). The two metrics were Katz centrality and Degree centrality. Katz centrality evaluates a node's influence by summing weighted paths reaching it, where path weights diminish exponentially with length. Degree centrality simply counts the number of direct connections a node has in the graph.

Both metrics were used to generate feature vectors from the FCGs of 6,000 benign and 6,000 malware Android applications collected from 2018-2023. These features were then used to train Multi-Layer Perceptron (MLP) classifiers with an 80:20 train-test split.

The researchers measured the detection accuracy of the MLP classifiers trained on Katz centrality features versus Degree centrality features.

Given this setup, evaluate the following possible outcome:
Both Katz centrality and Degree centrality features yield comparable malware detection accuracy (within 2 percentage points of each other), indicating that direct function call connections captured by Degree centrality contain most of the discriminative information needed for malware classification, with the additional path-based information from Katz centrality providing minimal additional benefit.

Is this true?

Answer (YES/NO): YES